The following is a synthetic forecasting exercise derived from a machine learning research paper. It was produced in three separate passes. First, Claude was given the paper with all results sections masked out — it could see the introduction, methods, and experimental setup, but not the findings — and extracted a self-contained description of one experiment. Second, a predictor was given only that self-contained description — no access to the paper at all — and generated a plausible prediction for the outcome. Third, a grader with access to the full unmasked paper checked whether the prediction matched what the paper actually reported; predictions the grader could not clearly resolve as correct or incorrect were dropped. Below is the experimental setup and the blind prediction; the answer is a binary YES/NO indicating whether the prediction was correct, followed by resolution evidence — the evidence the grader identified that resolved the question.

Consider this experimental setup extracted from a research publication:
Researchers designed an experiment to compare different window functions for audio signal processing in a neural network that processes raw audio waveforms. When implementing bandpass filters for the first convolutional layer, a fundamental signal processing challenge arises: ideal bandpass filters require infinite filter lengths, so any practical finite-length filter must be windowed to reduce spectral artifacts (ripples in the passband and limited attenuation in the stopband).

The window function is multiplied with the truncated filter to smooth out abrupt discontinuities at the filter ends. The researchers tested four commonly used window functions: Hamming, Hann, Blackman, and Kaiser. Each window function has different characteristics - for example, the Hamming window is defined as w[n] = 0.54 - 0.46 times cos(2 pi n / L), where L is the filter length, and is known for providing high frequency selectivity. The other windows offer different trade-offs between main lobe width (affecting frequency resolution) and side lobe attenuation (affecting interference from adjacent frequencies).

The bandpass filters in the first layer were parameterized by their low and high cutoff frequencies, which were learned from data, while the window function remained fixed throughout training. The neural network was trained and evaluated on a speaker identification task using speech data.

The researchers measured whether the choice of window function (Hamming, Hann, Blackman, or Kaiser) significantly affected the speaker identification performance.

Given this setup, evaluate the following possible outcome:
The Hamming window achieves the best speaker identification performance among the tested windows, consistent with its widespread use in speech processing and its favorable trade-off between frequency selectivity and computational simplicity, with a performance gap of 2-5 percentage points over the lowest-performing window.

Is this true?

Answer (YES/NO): NO